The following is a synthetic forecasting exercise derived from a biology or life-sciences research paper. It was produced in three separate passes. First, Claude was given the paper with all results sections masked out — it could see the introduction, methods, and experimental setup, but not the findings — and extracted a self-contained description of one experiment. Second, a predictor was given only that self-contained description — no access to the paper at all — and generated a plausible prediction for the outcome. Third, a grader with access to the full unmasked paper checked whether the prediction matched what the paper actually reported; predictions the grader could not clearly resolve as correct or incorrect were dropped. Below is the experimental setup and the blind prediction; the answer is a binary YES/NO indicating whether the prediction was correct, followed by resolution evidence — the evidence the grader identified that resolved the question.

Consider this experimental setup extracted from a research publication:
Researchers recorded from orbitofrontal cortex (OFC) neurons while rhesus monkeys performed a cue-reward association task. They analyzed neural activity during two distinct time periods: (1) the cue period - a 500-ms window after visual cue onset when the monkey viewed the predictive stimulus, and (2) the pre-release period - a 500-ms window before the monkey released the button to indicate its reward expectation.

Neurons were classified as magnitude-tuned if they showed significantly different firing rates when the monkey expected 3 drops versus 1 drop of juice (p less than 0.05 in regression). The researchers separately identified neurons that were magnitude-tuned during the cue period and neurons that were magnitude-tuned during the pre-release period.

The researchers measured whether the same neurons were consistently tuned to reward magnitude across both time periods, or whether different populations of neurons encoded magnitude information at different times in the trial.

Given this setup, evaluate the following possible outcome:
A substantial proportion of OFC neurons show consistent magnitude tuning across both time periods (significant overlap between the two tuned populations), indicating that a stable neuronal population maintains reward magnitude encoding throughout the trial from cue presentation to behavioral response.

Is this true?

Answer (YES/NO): NO